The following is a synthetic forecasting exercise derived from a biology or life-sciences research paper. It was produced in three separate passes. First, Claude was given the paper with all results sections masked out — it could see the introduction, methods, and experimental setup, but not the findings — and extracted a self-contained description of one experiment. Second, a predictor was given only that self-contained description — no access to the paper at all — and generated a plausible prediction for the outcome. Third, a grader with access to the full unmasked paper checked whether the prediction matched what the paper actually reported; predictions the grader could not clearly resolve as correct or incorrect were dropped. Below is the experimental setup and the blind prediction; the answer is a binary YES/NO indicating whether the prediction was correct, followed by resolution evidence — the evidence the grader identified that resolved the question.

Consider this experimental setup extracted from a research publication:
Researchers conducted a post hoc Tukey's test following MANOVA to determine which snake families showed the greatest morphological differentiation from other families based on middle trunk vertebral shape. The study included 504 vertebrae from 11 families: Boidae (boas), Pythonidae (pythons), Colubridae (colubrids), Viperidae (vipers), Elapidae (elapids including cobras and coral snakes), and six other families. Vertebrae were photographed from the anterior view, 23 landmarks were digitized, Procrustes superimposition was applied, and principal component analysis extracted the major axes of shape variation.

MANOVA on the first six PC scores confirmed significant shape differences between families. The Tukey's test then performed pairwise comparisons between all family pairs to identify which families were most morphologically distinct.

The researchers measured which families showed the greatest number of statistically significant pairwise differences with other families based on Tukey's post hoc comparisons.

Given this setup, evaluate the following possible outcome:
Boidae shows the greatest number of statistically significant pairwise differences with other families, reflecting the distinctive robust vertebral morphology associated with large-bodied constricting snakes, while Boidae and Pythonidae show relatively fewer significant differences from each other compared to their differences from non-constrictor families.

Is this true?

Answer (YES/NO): NO